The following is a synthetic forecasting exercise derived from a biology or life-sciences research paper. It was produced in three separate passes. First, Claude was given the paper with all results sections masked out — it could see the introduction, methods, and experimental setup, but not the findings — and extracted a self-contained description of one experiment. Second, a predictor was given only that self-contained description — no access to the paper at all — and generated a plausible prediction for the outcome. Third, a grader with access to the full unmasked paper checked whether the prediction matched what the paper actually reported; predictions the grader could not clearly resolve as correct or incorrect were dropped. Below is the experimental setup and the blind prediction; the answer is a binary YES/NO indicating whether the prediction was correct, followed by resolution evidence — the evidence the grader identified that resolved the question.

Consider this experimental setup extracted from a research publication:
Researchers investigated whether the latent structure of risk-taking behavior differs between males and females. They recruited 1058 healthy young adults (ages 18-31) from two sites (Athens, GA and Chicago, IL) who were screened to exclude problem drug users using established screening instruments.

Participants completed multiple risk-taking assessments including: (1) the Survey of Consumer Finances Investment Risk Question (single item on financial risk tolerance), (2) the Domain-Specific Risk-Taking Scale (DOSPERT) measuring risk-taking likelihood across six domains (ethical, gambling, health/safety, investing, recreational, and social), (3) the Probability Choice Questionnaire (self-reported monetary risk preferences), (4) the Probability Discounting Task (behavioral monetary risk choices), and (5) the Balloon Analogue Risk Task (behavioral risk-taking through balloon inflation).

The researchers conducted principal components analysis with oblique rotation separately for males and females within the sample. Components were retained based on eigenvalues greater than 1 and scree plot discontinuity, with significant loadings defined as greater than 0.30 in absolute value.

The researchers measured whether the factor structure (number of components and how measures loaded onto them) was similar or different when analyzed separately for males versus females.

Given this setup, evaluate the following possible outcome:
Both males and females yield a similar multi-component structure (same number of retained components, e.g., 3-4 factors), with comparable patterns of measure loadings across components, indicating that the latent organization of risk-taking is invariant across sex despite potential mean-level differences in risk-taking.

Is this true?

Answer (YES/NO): YES